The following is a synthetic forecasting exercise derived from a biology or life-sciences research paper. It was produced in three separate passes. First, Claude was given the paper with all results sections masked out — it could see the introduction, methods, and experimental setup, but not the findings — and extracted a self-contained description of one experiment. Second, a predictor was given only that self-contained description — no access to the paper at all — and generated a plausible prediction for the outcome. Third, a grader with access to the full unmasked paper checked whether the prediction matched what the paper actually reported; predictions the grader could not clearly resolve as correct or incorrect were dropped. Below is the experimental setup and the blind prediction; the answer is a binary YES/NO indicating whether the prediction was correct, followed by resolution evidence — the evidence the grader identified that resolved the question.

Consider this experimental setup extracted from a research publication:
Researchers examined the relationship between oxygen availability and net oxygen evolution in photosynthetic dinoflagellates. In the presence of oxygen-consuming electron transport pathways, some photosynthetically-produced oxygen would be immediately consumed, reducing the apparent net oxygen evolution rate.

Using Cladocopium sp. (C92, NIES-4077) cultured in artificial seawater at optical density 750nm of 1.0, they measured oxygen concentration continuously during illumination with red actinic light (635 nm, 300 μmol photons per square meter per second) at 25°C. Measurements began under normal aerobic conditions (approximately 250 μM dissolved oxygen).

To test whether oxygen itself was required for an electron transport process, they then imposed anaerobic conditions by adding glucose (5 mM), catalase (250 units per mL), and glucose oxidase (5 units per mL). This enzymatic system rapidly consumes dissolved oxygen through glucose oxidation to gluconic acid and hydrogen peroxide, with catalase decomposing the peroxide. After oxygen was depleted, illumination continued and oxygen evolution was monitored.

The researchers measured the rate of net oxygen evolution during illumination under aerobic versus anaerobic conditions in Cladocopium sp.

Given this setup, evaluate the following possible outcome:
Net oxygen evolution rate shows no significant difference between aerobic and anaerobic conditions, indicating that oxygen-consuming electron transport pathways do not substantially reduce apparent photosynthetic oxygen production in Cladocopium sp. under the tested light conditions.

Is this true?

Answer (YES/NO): NO